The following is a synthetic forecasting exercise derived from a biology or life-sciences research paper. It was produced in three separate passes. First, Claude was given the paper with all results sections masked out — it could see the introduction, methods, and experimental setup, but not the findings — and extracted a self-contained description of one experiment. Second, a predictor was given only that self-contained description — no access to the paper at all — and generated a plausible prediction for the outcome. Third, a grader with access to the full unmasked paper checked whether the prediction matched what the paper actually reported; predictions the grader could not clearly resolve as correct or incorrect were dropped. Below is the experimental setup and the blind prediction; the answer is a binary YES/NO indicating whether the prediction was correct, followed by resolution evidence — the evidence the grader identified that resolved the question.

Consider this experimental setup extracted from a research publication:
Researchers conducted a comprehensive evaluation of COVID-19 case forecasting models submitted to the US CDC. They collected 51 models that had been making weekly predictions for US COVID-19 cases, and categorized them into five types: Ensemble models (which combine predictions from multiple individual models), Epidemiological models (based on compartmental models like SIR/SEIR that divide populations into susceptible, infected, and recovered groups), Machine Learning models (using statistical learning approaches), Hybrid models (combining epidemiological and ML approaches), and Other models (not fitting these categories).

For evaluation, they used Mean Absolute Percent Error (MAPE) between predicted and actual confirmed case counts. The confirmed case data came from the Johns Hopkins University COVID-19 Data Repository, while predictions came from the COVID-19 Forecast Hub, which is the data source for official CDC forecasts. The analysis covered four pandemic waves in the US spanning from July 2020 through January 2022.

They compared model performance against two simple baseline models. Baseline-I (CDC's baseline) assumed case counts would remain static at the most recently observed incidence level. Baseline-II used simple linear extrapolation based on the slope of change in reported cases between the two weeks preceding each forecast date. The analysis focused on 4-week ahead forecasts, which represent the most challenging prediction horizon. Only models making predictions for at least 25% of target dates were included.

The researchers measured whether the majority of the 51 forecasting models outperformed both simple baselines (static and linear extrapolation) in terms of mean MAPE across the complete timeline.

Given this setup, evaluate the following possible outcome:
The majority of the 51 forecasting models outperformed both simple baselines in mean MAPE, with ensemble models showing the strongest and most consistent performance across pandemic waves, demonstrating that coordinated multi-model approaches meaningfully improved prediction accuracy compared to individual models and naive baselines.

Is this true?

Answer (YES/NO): NO